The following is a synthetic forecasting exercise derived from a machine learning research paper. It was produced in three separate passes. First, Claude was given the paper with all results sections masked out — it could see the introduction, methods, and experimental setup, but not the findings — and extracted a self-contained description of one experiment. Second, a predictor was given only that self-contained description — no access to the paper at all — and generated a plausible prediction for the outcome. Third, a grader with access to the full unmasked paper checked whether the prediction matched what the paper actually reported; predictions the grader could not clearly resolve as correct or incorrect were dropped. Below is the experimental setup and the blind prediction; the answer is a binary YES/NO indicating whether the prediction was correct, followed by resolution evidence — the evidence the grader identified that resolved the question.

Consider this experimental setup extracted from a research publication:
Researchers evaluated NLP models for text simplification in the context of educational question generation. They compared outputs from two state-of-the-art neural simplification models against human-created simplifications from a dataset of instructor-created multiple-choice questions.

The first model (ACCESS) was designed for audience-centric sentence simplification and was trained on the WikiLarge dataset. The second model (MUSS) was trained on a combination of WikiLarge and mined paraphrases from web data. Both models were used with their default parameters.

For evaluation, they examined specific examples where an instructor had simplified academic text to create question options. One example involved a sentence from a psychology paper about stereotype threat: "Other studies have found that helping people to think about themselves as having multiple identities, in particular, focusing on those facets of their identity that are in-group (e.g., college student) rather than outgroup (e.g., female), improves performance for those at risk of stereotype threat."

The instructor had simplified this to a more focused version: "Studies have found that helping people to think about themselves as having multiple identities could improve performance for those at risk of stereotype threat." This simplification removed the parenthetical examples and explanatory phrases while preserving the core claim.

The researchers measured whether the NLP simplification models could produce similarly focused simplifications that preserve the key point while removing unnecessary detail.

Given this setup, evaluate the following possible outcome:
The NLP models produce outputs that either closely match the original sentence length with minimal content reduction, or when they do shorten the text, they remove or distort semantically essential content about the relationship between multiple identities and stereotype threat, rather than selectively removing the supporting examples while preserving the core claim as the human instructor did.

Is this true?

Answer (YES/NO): YES